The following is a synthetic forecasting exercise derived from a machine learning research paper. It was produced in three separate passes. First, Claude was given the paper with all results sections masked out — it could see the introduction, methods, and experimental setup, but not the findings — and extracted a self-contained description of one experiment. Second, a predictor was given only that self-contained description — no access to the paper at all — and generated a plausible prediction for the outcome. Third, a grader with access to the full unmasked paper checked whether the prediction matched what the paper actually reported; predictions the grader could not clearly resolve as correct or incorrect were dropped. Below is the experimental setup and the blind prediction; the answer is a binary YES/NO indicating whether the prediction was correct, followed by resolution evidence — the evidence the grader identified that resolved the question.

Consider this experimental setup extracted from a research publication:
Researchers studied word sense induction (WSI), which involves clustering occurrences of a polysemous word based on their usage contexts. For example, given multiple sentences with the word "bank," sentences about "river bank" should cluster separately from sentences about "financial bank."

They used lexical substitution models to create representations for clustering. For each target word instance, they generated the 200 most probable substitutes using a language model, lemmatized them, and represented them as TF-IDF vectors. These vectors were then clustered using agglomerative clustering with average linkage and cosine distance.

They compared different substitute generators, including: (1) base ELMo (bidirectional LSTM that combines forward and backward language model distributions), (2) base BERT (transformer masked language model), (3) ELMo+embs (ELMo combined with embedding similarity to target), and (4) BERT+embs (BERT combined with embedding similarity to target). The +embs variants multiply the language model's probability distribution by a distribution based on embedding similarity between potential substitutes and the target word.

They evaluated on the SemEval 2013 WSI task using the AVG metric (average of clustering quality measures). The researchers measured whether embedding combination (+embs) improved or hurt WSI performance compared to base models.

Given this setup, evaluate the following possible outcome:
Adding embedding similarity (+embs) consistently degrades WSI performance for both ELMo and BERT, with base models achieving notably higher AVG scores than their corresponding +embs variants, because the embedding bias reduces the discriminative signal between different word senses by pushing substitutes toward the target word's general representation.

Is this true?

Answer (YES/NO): NO